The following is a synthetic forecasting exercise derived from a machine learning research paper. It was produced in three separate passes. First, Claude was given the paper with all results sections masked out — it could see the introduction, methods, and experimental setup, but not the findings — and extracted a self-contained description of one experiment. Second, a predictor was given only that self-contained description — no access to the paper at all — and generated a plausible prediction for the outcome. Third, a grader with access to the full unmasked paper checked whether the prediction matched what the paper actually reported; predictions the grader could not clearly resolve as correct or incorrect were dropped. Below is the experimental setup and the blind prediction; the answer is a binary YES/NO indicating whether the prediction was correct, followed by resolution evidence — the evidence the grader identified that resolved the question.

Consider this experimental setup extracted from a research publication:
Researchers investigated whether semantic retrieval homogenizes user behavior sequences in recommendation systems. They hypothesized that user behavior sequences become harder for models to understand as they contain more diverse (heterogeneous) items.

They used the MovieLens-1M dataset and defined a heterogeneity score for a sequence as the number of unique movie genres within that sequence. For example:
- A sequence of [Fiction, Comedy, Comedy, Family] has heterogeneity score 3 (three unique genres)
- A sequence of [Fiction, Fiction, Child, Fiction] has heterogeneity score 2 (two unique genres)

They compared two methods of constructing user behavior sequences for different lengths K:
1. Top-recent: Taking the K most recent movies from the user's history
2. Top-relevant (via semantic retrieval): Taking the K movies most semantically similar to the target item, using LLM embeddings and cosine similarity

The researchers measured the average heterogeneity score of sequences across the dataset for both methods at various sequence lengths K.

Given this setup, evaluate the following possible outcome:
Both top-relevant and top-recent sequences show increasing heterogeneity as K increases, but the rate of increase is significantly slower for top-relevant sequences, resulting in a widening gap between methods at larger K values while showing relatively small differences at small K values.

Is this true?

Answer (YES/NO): YES